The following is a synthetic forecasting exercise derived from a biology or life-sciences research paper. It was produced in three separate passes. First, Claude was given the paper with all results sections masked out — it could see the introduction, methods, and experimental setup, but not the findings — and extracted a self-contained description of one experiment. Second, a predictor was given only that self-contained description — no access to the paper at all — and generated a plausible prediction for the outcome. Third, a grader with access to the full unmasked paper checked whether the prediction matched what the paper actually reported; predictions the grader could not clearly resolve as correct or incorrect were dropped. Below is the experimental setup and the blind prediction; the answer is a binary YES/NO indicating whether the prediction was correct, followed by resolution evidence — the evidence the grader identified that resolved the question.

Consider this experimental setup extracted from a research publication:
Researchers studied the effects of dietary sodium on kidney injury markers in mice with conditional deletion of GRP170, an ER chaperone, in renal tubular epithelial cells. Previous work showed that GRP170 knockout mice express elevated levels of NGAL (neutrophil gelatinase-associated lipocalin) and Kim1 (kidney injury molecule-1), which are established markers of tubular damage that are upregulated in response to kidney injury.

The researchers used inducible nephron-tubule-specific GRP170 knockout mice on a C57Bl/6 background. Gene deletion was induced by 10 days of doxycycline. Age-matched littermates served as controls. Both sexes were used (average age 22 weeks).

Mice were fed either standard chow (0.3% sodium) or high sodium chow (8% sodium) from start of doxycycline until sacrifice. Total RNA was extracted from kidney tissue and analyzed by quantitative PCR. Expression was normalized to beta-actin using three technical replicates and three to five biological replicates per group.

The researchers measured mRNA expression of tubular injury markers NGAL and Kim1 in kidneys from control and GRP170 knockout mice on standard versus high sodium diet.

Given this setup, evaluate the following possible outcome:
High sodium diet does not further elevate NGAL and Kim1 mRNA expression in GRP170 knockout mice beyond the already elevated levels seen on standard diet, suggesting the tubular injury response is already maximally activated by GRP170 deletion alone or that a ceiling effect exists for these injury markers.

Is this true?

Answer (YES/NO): NO